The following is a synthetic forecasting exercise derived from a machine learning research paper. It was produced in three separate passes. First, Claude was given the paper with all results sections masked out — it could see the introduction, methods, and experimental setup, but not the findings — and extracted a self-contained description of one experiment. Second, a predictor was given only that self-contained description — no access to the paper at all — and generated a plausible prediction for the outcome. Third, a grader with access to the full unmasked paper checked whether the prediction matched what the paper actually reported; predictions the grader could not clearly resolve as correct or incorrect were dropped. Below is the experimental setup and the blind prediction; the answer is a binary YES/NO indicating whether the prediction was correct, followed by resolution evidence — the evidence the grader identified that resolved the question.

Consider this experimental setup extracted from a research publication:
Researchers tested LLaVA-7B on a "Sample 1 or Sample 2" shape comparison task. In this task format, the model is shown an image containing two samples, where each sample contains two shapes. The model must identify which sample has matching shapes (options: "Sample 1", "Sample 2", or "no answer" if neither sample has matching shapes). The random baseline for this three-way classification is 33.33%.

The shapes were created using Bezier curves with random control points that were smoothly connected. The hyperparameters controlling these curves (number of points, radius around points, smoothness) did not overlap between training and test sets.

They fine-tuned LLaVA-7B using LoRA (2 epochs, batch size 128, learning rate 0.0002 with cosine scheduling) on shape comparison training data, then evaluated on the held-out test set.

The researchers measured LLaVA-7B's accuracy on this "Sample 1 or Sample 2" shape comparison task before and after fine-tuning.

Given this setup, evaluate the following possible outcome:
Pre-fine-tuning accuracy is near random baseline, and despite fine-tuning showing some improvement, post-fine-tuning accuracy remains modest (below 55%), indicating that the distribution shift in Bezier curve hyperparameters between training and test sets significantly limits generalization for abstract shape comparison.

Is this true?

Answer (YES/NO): NO